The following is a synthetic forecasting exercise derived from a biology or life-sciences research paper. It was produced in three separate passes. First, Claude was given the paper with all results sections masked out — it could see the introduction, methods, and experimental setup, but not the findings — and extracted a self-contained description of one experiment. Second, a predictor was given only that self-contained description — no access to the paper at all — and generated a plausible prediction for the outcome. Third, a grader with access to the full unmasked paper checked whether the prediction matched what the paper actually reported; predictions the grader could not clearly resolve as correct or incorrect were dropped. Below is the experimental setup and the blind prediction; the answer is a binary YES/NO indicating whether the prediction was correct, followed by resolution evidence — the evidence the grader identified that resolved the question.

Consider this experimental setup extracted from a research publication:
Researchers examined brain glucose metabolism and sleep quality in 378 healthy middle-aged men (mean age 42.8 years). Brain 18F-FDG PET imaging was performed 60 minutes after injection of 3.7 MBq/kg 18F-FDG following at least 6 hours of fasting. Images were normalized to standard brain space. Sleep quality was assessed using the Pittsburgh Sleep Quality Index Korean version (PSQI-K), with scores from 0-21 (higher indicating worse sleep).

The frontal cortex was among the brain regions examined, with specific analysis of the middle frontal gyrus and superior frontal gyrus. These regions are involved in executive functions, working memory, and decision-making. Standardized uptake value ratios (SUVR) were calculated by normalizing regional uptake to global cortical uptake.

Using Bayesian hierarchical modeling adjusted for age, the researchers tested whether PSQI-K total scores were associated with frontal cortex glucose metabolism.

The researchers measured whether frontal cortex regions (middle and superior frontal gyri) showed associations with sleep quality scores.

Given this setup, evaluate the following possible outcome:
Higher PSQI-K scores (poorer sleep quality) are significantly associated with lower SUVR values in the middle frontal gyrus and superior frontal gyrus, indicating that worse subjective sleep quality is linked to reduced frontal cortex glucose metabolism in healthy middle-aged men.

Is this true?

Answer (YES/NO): NO